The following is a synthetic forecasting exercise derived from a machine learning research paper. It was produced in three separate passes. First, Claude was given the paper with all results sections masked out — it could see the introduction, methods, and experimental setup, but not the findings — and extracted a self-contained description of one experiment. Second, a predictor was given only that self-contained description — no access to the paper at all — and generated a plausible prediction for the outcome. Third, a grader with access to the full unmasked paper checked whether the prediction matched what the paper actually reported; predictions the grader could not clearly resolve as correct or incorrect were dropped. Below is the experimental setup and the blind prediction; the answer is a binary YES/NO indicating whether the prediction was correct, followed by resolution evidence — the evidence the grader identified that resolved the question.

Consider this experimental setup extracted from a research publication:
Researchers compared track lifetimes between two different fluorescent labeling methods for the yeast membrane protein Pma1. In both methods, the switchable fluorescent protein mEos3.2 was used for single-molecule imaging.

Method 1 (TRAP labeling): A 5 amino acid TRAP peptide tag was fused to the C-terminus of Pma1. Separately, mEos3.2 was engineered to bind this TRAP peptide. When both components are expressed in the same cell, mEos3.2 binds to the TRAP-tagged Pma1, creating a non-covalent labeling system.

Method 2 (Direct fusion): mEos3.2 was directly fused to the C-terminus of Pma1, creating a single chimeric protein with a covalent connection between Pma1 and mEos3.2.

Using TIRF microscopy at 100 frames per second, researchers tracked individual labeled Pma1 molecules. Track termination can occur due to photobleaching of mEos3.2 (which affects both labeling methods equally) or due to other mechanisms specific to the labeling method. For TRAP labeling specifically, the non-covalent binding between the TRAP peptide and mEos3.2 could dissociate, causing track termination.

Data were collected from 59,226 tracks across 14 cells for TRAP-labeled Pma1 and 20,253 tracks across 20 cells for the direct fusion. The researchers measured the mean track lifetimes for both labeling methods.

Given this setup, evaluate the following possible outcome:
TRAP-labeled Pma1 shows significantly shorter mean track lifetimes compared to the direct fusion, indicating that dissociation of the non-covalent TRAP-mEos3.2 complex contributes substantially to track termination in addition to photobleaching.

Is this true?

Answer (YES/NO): YES